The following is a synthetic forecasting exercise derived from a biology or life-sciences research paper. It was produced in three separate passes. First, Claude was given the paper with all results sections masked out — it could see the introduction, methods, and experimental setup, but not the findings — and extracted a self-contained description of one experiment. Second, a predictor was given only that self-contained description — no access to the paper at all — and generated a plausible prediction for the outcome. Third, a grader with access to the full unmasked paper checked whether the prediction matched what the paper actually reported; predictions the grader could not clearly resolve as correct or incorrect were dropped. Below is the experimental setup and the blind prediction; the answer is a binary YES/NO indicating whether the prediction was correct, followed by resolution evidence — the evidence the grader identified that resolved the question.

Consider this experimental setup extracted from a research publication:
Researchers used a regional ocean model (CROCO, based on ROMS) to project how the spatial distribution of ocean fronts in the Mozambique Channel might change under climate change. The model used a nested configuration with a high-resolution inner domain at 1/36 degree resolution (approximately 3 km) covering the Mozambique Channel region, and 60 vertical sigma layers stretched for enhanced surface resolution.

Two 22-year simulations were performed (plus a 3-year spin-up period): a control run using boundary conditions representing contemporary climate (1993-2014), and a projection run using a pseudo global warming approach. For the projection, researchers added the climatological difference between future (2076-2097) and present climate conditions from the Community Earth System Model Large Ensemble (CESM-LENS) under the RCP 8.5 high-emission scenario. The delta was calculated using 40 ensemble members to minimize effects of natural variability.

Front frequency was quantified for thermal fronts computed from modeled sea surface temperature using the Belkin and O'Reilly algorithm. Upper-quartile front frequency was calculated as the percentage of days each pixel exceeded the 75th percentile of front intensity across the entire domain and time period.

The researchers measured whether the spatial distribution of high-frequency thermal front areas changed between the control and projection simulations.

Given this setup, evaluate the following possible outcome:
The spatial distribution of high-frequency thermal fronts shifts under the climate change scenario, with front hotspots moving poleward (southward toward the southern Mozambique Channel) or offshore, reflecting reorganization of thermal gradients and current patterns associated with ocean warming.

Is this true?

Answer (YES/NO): NO